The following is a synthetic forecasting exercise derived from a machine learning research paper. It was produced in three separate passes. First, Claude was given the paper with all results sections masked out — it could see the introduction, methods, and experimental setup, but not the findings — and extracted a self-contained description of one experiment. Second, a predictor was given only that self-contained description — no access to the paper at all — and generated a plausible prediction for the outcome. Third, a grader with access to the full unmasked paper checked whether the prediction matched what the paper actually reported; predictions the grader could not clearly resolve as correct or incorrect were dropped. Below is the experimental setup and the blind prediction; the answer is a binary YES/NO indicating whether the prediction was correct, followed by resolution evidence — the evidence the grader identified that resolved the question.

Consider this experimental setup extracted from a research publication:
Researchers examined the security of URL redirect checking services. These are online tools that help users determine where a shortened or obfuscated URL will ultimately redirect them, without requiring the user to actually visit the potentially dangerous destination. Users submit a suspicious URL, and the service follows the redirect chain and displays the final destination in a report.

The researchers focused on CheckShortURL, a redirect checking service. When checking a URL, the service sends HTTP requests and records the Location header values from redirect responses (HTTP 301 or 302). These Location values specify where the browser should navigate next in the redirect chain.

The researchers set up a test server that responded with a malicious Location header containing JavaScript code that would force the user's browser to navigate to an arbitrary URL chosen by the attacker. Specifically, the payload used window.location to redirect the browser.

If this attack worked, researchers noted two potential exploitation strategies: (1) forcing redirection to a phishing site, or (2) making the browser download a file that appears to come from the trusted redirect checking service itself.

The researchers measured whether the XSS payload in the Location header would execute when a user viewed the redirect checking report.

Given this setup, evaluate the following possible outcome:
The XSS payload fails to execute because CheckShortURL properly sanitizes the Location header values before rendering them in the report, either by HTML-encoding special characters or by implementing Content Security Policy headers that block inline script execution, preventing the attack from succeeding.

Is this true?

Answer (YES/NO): NO